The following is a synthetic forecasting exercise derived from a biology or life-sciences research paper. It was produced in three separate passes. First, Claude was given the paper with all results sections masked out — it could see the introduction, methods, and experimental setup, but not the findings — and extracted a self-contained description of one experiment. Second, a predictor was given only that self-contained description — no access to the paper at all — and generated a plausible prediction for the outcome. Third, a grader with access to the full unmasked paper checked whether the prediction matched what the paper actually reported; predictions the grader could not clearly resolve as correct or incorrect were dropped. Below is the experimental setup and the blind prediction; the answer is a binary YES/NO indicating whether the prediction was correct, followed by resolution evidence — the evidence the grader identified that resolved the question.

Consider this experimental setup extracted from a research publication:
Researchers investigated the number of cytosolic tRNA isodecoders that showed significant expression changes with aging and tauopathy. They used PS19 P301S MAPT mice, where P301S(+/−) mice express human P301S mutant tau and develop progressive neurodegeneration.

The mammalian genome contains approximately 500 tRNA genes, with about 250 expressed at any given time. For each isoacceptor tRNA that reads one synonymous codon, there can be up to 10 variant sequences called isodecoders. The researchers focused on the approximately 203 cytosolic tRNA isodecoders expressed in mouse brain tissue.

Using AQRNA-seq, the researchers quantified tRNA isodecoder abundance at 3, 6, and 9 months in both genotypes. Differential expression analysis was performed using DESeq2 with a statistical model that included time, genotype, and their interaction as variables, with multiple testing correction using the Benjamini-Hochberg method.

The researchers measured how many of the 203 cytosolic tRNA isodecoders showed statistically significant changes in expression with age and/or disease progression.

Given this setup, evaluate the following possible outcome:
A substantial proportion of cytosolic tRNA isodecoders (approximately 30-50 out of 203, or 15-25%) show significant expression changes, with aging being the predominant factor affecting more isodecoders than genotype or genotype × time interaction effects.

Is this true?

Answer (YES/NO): NO